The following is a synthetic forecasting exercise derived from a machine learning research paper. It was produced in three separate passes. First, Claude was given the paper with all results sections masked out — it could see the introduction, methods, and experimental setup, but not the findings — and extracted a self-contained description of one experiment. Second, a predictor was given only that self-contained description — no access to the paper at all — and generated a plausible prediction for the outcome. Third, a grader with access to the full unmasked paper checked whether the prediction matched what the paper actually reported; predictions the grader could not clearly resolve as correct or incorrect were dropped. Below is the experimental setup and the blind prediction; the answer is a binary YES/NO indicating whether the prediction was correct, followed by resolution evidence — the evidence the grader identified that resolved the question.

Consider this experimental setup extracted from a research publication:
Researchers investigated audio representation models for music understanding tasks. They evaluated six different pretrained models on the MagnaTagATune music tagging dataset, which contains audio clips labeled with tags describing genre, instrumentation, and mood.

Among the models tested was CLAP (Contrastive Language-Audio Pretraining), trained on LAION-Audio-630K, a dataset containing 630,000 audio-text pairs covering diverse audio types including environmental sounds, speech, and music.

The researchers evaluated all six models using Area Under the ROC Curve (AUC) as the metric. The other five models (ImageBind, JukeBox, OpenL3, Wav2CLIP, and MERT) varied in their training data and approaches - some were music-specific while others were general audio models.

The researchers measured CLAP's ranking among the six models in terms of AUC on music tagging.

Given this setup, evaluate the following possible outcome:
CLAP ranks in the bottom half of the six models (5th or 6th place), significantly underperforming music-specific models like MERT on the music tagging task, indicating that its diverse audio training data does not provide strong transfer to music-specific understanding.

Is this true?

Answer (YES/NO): YES